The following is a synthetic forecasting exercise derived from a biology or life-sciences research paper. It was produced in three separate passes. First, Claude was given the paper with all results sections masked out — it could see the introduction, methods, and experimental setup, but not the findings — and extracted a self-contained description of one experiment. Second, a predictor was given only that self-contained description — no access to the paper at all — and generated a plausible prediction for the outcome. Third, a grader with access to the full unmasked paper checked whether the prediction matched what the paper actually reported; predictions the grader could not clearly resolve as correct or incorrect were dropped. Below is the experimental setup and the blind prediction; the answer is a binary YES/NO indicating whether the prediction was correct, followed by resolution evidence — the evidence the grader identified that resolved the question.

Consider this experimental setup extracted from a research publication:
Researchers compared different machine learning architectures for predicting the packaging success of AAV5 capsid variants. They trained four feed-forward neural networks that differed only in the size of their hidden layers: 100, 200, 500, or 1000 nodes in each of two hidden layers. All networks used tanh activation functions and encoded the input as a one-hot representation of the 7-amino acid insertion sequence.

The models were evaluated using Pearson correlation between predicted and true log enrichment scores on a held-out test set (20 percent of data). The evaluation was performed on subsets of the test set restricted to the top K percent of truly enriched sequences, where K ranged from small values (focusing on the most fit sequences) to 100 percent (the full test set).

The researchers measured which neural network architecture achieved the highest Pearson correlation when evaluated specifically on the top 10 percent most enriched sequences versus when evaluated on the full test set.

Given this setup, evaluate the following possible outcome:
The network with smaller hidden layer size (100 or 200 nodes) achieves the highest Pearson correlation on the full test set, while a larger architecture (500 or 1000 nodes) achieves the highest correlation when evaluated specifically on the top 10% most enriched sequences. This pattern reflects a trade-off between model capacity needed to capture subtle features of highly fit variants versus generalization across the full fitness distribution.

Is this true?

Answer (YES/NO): NO